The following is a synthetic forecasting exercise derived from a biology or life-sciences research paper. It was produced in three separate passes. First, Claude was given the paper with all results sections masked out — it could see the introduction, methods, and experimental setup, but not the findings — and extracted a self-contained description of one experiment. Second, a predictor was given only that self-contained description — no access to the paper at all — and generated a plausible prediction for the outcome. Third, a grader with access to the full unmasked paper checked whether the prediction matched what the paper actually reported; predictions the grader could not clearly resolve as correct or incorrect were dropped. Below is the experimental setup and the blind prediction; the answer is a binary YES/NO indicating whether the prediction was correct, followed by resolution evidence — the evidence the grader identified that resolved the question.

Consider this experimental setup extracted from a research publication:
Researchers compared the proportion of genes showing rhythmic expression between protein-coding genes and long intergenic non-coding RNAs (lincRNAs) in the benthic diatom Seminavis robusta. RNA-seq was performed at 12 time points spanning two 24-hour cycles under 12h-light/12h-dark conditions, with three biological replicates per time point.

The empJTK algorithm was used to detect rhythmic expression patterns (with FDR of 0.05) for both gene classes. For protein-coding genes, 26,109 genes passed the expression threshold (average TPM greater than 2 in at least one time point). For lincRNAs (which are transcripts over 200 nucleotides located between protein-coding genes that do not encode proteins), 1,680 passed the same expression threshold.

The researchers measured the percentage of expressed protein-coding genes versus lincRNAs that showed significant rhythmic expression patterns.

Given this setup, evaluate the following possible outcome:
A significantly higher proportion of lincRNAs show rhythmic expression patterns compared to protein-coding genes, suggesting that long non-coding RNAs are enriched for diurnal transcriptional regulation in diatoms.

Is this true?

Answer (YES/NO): NO